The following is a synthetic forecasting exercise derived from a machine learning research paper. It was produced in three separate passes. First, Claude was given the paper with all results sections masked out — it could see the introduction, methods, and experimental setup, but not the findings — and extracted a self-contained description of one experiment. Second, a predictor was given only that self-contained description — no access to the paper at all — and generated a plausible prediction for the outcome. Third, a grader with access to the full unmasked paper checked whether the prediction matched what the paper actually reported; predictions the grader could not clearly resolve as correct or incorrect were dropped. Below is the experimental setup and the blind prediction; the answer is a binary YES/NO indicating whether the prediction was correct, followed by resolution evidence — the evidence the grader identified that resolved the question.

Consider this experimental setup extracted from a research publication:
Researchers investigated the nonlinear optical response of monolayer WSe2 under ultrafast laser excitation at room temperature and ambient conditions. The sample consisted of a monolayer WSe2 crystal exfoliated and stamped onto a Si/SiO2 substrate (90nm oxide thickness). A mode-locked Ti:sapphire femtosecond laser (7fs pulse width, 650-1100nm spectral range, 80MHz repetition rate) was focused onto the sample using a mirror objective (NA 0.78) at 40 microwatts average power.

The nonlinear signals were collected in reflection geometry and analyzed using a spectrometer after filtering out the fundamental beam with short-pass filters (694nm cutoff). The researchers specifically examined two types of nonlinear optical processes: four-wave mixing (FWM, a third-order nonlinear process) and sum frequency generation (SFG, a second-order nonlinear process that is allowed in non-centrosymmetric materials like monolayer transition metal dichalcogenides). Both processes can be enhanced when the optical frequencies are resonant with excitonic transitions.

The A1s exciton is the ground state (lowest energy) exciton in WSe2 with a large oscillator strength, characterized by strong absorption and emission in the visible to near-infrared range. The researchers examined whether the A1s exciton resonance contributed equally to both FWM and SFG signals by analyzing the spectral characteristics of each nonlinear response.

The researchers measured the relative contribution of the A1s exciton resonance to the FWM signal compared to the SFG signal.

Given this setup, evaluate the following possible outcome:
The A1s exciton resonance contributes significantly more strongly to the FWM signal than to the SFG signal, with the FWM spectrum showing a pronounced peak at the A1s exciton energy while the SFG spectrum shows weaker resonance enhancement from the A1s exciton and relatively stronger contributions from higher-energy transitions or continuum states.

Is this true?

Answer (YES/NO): YES